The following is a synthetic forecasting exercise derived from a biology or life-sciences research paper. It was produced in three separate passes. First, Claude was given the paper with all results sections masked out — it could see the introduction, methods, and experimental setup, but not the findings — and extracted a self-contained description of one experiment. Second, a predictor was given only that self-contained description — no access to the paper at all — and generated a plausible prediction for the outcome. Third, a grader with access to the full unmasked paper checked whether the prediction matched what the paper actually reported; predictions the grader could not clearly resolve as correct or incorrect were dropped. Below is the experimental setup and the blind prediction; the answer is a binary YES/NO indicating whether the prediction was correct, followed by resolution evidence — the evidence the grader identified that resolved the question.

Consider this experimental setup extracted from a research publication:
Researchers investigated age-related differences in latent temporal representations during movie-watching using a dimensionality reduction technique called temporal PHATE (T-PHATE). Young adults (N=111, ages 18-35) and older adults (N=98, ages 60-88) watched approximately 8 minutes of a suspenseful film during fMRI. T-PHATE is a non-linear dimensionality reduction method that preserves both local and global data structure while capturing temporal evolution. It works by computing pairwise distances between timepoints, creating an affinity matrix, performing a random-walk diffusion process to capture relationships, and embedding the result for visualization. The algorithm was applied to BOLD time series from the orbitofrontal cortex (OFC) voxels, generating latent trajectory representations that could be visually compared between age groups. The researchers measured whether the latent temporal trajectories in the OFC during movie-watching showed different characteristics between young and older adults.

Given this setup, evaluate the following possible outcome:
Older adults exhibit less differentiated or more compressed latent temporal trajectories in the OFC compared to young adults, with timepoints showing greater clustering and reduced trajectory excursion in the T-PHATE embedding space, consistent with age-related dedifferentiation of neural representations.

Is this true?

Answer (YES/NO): NO